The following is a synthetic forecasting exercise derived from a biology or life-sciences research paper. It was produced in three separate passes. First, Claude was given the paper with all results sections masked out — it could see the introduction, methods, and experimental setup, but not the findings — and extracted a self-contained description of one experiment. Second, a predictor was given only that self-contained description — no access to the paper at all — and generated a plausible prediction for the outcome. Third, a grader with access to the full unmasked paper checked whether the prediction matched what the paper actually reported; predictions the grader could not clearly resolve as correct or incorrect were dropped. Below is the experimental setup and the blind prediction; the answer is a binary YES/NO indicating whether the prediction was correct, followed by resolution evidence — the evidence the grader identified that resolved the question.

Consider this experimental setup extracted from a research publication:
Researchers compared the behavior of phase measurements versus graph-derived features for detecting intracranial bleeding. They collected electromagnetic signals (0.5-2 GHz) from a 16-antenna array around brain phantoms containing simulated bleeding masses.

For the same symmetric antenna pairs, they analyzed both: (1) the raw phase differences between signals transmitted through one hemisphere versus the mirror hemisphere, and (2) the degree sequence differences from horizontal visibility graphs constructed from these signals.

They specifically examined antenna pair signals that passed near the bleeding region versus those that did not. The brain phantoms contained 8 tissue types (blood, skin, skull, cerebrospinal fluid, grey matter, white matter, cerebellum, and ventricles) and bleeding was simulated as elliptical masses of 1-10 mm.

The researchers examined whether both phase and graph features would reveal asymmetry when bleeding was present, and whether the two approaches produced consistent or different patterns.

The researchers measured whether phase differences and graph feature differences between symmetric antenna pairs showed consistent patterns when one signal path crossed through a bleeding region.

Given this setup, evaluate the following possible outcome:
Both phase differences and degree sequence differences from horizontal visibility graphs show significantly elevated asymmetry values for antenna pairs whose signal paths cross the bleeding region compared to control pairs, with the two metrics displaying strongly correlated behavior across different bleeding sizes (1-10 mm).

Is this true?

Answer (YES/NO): NO